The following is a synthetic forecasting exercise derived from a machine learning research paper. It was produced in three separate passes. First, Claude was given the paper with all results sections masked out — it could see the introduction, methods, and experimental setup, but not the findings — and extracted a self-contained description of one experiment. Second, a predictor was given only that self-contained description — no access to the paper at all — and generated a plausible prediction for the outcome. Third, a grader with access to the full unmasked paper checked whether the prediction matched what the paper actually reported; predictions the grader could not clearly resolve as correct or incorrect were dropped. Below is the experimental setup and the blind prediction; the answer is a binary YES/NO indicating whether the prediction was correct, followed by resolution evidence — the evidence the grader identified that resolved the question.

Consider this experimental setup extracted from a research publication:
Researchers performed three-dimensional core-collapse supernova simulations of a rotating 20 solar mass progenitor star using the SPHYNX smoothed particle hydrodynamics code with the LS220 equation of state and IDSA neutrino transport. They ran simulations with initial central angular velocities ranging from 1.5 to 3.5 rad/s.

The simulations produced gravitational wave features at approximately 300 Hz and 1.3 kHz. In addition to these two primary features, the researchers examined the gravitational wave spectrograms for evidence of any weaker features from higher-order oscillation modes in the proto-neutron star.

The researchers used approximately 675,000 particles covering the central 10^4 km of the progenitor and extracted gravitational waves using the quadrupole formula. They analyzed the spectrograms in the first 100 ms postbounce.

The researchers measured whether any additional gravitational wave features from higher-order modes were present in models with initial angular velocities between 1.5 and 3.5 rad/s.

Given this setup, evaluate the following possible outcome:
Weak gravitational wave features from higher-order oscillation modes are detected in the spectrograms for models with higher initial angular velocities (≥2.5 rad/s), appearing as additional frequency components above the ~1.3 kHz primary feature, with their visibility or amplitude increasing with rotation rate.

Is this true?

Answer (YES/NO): NO